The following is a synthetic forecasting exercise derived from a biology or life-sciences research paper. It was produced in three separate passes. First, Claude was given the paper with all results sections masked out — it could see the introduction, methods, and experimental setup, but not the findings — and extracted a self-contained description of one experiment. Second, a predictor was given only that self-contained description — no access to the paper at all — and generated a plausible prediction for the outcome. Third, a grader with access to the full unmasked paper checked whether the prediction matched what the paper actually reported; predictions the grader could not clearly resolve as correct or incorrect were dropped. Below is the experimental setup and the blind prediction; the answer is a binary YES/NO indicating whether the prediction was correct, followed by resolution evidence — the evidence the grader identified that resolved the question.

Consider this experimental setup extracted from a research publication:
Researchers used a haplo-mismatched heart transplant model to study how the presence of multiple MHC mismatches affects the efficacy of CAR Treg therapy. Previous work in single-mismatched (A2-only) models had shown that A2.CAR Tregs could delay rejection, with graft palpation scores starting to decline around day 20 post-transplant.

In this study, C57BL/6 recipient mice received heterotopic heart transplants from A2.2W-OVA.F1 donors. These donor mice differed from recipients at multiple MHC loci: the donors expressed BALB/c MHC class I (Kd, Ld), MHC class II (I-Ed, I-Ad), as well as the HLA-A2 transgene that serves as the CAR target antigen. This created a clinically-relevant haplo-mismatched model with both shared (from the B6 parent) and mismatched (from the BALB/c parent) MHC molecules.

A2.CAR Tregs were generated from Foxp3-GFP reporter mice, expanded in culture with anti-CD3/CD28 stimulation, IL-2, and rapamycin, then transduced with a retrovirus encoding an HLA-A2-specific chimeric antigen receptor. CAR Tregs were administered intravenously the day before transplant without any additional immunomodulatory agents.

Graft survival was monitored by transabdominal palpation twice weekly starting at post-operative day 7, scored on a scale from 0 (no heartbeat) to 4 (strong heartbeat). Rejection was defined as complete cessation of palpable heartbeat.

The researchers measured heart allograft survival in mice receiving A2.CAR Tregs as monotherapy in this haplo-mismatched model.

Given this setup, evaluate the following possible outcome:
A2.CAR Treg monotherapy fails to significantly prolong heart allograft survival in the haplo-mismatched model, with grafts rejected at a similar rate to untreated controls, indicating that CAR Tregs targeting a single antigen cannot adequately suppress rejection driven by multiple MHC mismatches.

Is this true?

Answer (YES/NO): YES